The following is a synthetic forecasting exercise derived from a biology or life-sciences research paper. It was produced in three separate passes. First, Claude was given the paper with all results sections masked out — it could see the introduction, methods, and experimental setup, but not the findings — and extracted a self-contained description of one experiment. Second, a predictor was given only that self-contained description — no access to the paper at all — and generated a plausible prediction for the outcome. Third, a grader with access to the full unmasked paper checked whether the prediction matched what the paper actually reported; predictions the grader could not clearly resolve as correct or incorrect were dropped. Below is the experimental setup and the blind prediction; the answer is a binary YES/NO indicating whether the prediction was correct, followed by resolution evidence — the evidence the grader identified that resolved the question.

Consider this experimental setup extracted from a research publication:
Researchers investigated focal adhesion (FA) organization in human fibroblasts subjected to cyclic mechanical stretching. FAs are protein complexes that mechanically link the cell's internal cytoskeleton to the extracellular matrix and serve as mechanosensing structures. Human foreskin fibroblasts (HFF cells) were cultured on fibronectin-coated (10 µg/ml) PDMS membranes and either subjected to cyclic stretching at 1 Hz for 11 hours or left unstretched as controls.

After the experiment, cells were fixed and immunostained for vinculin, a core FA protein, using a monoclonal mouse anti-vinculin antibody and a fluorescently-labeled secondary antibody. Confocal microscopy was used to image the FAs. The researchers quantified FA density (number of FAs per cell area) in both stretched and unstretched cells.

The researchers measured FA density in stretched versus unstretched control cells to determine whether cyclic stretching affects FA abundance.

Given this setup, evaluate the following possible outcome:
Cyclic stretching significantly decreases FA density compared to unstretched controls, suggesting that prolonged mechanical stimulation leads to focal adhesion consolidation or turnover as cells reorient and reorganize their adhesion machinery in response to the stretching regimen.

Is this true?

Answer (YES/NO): NO